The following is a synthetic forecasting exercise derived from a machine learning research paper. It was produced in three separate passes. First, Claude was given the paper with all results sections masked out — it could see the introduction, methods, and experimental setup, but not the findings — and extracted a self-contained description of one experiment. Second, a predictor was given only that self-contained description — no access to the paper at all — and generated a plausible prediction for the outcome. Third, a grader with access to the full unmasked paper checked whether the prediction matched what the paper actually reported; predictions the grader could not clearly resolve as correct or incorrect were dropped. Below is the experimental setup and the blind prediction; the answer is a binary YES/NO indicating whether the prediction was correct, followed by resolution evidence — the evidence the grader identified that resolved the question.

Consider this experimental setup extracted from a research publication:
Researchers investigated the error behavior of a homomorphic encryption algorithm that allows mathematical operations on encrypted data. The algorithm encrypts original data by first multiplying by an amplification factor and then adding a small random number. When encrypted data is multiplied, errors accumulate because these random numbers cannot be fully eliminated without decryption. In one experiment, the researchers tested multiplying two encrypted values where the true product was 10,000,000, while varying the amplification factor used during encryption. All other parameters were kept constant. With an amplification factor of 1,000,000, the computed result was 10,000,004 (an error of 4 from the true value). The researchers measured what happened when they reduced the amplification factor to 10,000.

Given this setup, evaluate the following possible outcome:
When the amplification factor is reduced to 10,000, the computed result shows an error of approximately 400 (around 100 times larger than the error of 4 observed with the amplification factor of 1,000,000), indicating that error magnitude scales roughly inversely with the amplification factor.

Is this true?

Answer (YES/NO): YES